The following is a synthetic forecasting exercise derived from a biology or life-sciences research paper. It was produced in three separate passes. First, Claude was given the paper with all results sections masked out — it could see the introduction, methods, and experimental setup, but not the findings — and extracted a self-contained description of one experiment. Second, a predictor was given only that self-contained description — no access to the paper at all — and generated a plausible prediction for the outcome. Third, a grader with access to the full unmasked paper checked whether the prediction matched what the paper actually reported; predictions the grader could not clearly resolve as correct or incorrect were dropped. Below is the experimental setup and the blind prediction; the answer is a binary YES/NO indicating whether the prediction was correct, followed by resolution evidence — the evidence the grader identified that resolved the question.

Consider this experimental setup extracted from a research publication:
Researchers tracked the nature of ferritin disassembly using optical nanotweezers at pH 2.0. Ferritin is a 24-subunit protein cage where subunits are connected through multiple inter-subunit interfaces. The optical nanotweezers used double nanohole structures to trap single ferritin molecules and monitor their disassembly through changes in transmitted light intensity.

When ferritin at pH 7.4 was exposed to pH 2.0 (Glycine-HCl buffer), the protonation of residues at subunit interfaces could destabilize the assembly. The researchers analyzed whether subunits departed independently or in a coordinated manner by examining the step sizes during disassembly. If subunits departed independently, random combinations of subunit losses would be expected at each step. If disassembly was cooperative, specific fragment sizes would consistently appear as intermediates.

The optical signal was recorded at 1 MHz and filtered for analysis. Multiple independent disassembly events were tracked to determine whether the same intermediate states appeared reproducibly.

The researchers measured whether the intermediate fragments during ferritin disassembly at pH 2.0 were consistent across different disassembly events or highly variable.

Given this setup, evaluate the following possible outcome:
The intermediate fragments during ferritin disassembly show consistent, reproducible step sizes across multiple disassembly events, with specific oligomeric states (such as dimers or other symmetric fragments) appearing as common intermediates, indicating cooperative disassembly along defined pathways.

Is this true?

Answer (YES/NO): YES